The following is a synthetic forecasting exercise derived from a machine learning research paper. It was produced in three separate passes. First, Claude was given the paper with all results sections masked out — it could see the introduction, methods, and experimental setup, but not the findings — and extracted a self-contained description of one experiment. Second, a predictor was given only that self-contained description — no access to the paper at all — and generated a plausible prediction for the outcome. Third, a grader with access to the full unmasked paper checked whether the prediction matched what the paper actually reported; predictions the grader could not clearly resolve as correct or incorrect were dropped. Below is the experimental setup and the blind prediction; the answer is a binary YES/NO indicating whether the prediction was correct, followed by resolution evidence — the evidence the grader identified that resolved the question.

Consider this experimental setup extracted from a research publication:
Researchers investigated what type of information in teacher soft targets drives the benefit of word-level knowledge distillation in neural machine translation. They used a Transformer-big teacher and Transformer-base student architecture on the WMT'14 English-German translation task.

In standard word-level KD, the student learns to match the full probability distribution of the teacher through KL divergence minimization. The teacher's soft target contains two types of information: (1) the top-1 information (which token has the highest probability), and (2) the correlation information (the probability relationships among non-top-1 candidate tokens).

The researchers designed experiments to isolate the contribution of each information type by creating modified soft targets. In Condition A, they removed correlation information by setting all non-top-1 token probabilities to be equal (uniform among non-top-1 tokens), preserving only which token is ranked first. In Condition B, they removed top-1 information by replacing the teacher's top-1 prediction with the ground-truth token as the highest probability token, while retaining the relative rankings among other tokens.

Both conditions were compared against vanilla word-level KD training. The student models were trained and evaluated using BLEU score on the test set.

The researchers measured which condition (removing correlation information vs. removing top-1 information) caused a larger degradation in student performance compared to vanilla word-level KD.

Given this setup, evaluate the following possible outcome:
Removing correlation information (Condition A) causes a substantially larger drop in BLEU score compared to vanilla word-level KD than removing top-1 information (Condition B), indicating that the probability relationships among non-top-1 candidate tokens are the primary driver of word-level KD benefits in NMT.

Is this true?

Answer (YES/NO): NO